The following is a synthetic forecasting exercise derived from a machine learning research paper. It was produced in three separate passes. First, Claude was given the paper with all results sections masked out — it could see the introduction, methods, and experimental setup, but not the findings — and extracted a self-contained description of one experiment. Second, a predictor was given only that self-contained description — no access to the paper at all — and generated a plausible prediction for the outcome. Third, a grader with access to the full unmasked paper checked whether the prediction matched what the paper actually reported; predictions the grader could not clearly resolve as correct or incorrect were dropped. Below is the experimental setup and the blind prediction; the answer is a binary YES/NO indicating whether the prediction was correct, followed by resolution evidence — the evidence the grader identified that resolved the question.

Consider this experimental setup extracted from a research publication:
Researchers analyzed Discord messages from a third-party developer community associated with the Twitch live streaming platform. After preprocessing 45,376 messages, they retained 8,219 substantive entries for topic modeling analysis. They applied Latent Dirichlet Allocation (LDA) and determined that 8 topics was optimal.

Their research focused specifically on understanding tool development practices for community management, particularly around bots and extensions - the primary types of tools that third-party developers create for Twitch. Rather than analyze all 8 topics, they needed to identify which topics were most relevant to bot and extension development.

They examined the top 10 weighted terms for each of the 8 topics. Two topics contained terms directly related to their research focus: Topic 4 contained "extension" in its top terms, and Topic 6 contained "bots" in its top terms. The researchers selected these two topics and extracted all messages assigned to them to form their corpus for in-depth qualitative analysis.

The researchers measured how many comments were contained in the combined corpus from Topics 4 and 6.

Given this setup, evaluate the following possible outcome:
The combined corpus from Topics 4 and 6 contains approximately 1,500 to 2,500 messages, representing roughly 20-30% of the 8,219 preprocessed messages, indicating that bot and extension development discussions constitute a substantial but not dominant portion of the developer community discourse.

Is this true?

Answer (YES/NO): YES